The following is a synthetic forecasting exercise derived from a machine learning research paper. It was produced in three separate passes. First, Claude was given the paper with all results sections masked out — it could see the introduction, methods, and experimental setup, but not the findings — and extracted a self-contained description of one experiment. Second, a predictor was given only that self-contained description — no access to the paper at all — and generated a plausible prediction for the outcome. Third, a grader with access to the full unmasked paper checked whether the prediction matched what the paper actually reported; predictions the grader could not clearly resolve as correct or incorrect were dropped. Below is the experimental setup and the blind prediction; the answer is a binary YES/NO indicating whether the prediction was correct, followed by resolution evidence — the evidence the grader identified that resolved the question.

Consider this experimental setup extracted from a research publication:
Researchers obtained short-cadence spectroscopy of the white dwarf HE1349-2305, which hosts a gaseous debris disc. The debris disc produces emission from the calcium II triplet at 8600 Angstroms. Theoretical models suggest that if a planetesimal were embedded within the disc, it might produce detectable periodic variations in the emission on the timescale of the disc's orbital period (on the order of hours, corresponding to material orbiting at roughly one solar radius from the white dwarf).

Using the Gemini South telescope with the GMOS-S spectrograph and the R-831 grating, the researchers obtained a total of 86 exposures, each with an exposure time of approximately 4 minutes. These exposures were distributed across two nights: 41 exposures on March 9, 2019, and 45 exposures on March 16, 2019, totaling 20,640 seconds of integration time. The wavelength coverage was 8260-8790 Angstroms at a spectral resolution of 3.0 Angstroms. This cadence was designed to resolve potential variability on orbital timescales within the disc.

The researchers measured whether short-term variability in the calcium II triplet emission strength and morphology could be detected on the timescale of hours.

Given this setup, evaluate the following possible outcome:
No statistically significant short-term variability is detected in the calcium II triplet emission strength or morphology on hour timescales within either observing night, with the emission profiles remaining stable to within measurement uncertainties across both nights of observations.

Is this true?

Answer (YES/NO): NO